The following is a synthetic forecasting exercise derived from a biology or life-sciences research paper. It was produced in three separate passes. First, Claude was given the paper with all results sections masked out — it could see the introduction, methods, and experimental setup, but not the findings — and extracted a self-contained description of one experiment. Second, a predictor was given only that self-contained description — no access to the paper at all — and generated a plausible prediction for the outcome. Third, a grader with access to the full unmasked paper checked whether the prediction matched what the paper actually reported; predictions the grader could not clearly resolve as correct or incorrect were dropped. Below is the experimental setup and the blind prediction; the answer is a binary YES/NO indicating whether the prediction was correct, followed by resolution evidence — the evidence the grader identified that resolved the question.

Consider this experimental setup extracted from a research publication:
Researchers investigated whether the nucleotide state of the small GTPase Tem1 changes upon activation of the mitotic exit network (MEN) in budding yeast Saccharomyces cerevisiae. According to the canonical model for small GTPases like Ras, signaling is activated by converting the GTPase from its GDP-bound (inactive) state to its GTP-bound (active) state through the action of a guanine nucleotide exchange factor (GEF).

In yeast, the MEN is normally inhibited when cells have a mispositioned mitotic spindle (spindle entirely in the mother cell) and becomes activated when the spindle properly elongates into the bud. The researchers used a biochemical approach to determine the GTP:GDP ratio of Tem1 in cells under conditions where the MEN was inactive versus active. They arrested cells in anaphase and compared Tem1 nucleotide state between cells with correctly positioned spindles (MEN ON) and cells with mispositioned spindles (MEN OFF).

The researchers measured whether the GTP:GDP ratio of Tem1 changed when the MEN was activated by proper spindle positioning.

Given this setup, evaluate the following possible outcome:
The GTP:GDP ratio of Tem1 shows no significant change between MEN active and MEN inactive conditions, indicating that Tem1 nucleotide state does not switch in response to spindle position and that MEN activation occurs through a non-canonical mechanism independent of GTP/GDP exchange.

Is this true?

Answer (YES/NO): YES